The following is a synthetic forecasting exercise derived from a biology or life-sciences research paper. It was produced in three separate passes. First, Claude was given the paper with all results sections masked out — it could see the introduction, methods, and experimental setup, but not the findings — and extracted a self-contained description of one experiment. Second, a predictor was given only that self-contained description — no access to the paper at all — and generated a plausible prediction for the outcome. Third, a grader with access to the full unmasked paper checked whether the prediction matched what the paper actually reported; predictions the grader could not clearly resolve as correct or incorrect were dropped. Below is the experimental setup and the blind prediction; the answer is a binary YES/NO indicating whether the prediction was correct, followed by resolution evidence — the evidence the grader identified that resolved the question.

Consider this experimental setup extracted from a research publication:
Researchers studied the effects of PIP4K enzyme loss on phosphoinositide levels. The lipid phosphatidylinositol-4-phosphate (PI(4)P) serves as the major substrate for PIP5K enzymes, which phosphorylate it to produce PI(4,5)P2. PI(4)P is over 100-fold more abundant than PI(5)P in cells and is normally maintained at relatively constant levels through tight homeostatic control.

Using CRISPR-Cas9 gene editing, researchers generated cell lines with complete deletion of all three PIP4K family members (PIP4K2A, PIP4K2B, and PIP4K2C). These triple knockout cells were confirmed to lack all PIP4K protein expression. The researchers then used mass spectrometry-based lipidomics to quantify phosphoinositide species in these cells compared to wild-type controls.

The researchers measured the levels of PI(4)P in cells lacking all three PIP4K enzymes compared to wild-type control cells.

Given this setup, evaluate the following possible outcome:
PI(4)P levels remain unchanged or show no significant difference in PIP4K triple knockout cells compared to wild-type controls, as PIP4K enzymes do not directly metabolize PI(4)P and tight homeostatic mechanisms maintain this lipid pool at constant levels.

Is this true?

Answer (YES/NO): NO